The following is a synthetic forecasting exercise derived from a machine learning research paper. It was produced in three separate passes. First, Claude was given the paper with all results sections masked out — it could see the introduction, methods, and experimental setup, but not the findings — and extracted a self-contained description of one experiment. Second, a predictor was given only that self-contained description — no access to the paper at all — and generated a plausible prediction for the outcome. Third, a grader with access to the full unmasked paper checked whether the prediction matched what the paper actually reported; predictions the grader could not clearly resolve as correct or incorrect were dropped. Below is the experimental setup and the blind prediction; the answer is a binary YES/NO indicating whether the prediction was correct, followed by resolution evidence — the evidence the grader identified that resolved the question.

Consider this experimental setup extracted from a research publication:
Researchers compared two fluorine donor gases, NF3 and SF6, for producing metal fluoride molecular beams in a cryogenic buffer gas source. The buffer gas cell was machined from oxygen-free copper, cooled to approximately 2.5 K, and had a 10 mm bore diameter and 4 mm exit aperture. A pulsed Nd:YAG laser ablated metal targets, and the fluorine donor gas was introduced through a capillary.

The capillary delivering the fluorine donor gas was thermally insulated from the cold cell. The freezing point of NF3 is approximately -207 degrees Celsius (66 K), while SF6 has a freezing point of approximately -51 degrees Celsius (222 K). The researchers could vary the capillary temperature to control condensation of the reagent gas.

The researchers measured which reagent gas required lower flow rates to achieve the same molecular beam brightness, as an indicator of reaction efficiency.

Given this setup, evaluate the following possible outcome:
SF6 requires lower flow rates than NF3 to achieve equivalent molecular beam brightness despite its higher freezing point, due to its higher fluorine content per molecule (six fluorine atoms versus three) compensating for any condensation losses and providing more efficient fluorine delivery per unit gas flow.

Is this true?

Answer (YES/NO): NO